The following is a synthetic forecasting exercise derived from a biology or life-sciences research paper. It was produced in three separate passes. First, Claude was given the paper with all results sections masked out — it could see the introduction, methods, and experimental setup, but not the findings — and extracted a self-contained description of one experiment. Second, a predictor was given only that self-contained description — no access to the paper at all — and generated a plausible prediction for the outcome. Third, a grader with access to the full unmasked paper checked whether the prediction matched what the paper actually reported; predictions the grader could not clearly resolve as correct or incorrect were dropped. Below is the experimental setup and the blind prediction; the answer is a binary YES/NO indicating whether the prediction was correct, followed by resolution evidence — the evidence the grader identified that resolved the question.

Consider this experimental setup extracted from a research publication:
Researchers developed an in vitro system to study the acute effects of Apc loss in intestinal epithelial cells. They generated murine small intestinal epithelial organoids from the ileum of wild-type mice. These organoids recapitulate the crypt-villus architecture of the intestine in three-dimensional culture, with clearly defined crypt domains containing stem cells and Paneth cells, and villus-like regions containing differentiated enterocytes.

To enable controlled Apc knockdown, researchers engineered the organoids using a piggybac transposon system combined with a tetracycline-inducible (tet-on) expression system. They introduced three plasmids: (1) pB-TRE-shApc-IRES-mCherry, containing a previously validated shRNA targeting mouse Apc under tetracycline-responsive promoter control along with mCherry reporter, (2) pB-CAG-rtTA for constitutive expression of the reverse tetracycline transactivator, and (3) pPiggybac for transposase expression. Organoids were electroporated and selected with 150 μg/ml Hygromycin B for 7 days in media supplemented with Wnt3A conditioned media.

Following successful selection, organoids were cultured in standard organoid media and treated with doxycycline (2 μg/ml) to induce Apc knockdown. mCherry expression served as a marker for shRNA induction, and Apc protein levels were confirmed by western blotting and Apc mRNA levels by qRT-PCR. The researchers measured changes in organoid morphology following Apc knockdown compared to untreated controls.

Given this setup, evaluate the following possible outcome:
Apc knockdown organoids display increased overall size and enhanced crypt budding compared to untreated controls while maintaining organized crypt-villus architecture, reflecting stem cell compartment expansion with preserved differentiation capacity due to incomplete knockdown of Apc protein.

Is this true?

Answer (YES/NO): NO